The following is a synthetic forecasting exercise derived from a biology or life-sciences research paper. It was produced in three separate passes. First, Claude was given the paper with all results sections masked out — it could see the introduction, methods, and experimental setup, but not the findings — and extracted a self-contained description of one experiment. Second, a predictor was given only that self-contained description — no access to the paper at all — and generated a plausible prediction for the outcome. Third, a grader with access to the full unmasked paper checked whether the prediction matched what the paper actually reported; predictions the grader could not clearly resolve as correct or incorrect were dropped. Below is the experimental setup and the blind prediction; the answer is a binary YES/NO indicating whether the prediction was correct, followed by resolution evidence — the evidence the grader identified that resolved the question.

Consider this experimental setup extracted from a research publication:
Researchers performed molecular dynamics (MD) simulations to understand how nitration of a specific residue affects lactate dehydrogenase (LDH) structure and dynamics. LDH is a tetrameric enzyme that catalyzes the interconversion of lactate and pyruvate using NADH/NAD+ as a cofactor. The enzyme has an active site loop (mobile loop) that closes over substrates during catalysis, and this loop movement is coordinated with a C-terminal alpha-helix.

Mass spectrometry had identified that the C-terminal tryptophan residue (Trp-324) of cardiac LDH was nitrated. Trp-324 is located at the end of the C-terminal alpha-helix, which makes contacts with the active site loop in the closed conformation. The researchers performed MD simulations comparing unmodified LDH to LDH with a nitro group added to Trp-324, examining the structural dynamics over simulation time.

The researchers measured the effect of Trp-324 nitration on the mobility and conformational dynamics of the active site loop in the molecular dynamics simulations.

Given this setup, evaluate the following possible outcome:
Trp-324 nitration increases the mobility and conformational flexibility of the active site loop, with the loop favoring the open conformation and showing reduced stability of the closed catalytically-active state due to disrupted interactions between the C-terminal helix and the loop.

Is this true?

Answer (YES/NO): NO